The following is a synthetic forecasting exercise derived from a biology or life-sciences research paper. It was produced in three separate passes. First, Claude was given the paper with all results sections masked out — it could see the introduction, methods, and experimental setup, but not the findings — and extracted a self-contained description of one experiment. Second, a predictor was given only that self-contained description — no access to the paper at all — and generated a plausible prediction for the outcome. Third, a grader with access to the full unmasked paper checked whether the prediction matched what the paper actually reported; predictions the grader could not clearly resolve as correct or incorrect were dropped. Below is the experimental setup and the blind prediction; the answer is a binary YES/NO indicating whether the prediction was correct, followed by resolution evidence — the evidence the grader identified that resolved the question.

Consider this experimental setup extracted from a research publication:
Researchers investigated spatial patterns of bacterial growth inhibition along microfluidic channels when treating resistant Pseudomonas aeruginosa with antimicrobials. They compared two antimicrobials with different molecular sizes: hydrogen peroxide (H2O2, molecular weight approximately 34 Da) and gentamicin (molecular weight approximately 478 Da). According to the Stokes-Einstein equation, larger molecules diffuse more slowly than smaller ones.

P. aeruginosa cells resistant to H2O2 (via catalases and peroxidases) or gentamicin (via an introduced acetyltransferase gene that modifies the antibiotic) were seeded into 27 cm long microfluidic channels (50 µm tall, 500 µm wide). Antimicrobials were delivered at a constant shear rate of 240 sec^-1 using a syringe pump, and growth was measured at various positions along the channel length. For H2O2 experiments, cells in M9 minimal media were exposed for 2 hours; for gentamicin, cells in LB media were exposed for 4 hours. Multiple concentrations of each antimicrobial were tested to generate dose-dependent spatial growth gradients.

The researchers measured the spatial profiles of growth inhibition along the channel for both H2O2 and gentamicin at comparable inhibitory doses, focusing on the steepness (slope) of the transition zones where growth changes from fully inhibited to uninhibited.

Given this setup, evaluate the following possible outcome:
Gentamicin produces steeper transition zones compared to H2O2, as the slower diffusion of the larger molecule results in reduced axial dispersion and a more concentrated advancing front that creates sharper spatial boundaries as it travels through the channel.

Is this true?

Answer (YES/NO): NO